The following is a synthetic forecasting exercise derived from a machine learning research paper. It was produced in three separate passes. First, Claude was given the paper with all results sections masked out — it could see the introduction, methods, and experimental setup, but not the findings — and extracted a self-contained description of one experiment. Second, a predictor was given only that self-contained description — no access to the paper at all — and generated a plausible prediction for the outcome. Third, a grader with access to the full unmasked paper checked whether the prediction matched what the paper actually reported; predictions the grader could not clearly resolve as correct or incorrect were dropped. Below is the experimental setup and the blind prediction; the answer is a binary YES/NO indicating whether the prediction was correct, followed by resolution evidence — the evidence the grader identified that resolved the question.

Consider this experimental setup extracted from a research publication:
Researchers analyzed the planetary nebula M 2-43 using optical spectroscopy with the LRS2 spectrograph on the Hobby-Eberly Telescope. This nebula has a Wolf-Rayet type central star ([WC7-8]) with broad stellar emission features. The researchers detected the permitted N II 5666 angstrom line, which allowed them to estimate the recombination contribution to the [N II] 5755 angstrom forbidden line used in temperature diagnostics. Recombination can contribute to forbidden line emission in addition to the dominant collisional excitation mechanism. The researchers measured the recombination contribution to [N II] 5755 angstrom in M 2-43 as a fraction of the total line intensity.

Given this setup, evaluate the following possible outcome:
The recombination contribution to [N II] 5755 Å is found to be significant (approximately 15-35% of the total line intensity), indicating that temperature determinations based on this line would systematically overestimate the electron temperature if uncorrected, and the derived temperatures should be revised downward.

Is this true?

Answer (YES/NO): NO